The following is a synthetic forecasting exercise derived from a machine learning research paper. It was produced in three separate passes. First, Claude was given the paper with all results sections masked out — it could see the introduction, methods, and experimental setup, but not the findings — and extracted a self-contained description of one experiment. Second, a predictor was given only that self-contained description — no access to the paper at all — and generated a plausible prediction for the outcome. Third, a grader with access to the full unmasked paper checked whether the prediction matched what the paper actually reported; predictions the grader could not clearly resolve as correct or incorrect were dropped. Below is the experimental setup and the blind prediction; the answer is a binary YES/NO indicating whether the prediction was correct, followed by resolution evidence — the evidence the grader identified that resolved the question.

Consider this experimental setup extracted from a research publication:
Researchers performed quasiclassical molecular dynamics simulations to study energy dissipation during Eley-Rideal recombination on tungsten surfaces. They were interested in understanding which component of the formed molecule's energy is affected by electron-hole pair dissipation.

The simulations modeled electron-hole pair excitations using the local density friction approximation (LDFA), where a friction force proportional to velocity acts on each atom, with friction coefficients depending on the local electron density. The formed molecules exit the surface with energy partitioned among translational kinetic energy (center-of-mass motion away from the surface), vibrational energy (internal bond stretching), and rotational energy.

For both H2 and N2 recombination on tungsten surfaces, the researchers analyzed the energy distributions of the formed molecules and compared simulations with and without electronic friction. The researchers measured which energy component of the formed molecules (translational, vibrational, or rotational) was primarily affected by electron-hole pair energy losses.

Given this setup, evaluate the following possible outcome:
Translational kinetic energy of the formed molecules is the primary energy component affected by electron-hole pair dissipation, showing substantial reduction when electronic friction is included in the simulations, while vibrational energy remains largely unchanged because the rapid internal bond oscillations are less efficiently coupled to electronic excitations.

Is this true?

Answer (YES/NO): YES